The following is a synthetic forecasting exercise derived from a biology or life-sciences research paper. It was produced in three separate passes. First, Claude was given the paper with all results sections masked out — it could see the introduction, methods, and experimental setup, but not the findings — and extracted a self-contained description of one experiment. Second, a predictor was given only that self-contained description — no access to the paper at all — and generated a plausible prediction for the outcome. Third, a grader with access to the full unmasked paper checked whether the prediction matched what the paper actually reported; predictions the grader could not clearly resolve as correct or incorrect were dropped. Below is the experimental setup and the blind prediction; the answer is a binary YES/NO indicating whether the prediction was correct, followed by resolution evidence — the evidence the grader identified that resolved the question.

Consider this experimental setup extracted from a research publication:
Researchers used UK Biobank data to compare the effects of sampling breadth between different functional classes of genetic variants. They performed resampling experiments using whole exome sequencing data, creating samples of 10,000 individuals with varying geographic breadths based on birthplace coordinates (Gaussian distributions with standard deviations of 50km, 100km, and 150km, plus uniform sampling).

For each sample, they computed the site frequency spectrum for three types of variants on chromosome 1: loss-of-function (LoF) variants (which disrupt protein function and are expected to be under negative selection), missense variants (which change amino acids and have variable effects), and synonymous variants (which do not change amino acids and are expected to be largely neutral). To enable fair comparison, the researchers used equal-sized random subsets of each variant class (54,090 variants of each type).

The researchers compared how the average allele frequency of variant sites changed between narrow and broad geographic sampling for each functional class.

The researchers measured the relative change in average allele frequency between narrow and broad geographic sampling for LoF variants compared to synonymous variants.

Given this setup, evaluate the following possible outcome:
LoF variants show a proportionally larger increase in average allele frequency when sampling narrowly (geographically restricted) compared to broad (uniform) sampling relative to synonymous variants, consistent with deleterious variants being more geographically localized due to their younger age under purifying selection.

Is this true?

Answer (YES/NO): YES